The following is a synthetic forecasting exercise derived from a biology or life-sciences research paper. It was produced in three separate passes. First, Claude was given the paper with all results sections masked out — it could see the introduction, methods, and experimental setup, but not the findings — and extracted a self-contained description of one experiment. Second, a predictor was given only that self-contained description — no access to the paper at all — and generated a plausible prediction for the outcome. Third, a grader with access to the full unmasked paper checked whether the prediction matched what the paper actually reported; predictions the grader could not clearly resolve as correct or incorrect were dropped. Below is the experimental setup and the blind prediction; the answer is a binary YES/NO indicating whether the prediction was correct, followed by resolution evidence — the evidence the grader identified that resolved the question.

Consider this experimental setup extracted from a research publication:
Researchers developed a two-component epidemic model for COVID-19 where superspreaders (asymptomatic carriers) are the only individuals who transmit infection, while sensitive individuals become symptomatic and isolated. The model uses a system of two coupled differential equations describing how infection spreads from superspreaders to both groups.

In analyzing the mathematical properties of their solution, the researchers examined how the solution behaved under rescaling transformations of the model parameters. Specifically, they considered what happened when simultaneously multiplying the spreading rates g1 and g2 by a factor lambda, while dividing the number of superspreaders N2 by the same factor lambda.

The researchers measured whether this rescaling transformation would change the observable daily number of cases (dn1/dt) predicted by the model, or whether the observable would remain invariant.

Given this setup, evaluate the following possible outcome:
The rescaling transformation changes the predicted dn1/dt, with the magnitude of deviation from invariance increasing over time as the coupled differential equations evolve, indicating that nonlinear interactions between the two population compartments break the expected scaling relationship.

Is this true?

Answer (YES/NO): NO